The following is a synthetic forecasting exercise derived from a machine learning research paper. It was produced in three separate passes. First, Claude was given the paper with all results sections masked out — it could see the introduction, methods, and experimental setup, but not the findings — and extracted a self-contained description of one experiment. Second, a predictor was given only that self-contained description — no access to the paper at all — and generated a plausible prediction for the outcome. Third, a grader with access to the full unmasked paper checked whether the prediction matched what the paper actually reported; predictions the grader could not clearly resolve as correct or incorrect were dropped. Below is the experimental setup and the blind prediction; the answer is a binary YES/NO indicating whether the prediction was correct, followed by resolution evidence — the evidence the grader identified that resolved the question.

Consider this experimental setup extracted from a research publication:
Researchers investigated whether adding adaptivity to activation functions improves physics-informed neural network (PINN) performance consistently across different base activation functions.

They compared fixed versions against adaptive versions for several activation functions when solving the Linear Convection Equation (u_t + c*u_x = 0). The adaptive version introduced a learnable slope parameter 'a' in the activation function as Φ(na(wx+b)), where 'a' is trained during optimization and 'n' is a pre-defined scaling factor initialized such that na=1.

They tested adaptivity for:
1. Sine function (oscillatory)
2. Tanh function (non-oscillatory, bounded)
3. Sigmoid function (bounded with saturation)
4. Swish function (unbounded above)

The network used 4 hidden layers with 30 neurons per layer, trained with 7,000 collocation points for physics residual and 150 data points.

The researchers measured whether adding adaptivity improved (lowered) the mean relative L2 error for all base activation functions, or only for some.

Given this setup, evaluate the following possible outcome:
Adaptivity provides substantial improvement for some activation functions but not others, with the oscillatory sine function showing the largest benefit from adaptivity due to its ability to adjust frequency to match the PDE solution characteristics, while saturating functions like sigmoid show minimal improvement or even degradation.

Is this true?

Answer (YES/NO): NO